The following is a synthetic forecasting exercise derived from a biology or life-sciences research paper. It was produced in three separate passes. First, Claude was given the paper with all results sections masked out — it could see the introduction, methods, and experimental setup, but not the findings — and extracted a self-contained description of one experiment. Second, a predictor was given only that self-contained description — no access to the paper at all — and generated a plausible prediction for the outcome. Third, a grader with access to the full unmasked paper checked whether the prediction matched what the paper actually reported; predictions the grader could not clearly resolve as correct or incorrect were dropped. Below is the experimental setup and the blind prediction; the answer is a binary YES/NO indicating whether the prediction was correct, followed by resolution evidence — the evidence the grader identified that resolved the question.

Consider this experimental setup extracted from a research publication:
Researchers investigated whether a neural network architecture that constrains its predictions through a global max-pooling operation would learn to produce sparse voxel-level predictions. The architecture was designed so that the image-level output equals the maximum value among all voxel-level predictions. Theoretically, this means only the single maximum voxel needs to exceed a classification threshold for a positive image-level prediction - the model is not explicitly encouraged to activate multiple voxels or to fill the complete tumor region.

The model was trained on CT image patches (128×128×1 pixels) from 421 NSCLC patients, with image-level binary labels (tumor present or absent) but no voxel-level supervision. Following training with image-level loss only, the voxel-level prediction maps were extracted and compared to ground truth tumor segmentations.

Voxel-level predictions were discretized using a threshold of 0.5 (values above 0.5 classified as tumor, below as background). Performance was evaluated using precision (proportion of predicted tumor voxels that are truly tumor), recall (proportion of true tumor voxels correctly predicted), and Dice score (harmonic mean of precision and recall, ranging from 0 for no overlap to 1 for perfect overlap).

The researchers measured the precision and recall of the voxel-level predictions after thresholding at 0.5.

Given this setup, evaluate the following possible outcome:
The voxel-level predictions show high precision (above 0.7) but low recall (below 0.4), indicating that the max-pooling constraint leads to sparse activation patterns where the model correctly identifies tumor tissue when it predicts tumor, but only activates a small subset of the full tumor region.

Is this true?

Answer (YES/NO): YES